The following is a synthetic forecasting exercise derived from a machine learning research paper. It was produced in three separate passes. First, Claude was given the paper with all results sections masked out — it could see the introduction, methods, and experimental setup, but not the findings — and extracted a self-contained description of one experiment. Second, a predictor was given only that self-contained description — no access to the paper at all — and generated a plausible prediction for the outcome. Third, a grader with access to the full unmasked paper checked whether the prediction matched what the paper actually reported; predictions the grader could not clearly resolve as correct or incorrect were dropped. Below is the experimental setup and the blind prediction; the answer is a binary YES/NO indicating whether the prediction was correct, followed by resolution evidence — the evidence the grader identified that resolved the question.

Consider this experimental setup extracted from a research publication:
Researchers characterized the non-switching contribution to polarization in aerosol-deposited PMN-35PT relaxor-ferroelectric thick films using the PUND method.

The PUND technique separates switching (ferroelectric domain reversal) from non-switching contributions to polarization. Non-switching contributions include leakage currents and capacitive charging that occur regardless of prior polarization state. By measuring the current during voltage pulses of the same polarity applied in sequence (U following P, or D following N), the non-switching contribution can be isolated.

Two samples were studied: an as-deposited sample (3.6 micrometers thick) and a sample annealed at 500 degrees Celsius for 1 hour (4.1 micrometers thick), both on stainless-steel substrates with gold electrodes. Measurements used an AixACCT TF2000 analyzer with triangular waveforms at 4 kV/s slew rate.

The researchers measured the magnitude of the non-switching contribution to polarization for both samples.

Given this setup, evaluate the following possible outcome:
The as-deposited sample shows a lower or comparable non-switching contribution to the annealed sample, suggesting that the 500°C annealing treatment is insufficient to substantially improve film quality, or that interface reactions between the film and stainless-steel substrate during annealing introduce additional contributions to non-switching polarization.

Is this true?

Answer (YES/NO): YES